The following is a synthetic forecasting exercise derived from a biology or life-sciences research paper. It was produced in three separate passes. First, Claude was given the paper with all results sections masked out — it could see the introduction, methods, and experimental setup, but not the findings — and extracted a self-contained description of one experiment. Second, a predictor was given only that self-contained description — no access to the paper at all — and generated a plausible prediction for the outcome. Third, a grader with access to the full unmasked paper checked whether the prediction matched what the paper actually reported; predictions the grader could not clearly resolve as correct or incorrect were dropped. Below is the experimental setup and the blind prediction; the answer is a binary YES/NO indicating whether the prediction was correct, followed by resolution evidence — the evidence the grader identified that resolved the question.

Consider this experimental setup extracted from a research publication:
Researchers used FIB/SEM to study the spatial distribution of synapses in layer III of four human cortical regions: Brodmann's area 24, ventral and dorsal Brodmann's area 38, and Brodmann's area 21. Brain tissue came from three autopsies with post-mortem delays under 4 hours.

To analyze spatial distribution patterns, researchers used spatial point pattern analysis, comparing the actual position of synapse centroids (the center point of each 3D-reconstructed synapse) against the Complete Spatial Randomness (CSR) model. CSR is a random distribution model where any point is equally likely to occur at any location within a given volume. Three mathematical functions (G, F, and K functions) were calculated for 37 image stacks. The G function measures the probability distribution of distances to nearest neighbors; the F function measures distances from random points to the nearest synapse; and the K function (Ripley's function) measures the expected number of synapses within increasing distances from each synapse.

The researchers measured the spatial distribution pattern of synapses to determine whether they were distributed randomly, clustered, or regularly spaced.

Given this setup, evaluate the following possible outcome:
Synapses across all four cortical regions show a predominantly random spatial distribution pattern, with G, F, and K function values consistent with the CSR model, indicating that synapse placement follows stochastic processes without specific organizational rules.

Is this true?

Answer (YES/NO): YES